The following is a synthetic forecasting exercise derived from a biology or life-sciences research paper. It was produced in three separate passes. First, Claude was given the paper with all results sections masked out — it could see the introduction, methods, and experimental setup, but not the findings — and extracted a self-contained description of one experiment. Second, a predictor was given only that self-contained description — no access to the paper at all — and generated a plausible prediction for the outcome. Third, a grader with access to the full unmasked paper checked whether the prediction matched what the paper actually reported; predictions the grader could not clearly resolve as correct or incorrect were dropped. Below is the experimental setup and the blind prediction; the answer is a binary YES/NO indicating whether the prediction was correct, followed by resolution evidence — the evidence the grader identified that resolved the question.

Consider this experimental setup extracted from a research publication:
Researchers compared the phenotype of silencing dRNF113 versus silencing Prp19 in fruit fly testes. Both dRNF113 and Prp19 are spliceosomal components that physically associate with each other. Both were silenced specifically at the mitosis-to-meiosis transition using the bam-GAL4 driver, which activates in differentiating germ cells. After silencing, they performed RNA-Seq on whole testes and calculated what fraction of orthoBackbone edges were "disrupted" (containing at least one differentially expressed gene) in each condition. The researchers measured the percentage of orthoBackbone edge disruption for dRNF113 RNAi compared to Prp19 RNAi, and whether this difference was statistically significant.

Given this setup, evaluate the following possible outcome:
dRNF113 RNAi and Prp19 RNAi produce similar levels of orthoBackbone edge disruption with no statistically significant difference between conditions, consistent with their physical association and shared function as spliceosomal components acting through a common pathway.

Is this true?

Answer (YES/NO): NO